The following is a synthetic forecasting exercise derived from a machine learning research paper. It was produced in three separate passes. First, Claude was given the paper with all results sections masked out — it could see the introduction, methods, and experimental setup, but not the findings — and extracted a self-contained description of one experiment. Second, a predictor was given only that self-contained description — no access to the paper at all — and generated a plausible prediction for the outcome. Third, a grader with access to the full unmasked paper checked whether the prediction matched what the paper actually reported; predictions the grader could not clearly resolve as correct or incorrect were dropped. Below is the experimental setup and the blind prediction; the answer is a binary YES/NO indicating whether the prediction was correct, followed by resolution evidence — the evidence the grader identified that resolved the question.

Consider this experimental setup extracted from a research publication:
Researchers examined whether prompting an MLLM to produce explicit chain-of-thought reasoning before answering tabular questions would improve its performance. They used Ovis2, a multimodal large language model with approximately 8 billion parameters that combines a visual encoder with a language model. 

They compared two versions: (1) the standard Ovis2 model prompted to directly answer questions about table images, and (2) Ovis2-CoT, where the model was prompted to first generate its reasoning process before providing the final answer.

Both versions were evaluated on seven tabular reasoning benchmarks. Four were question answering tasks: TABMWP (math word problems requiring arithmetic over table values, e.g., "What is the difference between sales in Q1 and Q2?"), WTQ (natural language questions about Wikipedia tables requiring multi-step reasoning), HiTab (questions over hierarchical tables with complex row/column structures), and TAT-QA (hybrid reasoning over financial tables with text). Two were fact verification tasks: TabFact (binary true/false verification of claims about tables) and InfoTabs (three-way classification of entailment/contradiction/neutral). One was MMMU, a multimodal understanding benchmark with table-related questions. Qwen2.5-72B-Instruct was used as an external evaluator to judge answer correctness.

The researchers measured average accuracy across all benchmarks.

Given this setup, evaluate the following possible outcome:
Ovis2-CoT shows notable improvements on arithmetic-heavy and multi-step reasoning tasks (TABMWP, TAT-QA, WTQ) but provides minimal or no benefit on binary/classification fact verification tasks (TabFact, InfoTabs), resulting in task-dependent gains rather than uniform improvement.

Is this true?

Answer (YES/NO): NO